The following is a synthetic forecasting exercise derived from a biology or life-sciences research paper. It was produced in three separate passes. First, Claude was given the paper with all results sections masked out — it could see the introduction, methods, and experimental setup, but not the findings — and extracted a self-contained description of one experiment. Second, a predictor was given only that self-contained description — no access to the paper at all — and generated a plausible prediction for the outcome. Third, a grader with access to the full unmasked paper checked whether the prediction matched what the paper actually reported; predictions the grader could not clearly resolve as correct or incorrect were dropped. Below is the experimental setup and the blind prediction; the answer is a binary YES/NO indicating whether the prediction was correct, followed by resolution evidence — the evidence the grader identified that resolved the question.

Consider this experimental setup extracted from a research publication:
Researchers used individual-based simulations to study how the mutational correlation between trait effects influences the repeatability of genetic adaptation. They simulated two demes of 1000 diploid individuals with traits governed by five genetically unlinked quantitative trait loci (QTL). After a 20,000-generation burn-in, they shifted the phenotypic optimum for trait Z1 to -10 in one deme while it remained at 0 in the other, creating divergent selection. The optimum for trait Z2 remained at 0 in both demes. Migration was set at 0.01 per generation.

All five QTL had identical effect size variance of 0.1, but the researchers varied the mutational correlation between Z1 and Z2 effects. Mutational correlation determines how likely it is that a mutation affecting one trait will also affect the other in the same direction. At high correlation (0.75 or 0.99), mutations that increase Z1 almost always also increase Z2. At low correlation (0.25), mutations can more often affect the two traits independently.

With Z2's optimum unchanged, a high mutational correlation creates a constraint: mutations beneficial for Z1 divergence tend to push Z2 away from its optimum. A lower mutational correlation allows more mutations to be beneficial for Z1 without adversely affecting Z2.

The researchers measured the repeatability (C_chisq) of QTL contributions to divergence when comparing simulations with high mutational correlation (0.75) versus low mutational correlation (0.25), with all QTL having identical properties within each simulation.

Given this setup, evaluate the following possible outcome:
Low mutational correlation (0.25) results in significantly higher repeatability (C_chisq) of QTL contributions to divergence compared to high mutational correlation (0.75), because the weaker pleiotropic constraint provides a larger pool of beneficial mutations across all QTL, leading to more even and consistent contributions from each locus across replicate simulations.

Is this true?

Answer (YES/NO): NO